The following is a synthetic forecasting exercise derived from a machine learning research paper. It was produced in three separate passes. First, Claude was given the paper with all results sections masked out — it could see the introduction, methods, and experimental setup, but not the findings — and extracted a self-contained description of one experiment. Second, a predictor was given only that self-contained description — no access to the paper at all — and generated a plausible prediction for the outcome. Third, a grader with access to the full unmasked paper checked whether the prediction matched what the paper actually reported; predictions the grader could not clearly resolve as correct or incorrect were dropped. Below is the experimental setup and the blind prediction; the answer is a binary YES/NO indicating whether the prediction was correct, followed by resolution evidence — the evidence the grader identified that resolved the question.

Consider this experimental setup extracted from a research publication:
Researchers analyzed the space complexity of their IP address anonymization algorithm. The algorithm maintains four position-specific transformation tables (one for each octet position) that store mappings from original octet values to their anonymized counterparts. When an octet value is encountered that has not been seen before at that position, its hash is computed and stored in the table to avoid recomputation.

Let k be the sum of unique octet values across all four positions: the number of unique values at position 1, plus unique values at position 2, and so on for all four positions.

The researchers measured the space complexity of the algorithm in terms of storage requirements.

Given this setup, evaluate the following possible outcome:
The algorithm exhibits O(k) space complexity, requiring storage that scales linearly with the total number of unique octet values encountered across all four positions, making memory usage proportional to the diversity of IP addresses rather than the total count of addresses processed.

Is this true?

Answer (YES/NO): YES